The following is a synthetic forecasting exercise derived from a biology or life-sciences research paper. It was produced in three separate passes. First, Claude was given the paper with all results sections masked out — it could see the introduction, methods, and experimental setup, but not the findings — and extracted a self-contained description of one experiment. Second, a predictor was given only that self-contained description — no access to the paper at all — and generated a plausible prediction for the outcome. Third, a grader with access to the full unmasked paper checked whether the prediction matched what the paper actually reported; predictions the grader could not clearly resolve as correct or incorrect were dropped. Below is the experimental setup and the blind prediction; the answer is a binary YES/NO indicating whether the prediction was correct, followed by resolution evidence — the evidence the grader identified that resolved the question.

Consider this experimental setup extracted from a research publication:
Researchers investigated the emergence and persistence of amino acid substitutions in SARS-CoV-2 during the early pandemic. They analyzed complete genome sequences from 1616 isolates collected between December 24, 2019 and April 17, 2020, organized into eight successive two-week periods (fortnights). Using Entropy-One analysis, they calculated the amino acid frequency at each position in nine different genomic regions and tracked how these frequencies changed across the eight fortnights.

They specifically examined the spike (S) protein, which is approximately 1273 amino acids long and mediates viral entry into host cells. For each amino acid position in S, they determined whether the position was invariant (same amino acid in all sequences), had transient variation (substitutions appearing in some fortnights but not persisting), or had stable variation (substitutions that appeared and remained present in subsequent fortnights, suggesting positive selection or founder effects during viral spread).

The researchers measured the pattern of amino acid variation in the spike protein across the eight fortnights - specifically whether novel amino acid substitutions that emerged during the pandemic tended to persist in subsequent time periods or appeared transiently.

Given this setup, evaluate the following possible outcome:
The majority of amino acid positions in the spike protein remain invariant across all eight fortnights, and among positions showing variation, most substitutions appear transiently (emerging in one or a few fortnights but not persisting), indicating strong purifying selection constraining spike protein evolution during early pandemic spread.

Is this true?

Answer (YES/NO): YES